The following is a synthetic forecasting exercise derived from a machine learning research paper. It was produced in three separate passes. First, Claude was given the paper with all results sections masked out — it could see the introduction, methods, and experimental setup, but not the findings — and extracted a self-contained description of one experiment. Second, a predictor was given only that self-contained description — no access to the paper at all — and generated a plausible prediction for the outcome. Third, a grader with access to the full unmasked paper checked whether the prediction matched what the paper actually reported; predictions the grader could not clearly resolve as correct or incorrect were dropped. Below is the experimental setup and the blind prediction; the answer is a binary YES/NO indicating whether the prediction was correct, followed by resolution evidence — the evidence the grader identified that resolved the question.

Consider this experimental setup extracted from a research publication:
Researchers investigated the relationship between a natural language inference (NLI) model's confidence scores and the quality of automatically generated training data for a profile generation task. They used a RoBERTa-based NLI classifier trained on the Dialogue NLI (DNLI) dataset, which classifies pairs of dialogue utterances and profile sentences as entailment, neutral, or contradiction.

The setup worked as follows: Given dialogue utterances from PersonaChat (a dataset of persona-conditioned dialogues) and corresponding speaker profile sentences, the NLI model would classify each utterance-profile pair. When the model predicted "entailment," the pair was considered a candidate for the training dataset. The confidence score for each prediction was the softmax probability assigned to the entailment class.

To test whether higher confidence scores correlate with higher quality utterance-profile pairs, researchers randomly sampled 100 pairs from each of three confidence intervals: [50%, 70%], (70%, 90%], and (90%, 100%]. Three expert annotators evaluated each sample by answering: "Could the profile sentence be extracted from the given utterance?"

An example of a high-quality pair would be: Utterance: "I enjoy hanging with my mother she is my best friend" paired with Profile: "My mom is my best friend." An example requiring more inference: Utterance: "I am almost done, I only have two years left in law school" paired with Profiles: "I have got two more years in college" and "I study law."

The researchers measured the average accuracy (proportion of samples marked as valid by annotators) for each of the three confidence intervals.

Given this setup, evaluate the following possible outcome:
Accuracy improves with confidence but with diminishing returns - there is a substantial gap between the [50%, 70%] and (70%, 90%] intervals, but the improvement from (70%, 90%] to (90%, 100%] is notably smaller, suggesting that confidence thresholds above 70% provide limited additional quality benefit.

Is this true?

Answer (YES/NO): NO